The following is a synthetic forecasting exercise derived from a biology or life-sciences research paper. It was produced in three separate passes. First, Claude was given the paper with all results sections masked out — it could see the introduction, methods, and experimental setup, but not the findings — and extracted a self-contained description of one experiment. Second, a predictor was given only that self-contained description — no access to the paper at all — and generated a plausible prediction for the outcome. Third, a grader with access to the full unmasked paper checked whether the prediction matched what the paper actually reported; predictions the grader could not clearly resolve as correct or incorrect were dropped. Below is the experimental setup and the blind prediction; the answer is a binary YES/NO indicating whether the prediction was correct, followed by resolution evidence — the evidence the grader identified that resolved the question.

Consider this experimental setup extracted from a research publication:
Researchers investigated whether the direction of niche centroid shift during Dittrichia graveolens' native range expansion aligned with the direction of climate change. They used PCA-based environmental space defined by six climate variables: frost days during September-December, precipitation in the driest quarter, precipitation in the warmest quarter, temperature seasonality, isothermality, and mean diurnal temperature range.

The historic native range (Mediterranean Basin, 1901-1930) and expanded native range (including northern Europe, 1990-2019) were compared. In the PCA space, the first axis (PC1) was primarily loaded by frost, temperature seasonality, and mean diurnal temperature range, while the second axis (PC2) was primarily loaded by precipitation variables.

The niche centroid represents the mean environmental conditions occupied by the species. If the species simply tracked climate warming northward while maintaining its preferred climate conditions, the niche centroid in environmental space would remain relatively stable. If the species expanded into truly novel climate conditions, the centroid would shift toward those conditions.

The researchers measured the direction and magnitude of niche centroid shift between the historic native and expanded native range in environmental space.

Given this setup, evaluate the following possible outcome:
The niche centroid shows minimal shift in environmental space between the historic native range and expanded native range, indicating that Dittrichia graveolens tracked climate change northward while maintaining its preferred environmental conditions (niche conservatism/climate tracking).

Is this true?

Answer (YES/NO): NO